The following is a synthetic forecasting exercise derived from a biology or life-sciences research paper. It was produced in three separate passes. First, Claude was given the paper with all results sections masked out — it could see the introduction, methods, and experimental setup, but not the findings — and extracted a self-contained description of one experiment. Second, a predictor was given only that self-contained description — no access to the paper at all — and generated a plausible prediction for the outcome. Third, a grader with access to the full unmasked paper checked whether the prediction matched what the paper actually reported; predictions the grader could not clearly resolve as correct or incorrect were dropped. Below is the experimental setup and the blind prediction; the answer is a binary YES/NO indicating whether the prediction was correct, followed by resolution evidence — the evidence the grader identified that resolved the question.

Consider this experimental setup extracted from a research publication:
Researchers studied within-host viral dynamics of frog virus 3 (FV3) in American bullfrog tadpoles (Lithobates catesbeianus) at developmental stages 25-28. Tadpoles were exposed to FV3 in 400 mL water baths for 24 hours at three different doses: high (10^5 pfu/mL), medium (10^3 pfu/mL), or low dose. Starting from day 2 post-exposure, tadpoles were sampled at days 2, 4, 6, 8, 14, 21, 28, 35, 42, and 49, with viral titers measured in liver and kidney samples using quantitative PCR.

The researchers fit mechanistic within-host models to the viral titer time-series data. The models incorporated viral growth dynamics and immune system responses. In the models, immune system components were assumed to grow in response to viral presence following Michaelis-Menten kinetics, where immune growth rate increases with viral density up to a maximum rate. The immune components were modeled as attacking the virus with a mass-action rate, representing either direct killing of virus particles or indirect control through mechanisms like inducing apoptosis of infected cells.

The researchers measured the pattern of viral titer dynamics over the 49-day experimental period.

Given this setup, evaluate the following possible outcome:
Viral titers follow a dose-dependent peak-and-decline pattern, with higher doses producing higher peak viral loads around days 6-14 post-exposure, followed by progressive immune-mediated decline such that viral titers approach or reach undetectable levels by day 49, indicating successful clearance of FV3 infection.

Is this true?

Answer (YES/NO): NO